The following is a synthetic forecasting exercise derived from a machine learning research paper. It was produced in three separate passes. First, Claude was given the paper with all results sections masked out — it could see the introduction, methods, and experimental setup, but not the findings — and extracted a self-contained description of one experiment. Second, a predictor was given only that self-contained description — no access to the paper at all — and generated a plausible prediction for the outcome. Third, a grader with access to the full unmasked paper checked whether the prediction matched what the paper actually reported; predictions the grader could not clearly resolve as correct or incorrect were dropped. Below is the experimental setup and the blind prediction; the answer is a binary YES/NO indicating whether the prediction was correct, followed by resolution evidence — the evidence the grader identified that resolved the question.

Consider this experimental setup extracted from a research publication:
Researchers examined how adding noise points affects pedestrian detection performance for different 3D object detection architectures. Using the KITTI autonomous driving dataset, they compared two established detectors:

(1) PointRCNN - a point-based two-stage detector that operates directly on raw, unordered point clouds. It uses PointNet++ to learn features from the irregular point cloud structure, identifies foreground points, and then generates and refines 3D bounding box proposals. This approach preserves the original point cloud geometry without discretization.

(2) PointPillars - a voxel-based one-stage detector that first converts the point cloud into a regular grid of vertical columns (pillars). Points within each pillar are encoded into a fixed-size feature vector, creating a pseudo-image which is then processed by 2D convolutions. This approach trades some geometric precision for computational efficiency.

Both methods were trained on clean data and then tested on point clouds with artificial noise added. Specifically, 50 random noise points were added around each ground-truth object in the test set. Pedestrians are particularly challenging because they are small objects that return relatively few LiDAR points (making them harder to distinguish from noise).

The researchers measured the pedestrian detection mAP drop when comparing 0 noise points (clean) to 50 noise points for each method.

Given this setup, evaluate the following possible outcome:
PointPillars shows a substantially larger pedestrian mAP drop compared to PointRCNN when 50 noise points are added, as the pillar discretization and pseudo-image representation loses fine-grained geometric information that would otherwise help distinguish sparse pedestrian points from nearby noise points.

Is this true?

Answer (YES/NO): NO